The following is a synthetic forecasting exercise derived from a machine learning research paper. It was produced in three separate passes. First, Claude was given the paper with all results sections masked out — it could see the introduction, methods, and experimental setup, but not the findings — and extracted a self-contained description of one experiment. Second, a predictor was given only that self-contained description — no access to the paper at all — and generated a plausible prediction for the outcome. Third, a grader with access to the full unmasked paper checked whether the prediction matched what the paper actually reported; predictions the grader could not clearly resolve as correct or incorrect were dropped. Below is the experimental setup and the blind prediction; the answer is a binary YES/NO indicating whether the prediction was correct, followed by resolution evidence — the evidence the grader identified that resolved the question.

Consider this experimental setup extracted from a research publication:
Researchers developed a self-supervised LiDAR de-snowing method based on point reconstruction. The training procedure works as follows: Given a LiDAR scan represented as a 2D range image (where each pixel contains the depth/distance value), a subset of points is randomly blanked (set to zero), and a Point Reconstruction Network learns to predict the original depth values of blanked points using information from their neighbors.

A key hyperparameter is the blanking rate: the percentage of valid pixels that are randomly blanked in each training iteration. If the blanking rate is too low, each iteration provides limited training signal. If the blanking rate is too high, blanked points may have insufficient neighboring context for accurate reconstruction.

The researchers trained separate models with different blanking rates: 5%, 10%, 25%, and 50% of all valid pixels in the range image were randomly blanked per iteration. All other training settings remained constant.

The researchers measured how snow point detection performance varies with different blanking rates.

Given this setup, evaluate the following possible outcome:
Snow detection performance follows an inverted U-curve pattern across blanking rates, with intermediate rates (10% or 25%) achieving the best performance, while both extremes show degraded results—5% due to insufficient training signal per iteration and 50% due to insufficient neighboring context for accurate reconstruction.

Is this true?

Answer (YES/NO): NO